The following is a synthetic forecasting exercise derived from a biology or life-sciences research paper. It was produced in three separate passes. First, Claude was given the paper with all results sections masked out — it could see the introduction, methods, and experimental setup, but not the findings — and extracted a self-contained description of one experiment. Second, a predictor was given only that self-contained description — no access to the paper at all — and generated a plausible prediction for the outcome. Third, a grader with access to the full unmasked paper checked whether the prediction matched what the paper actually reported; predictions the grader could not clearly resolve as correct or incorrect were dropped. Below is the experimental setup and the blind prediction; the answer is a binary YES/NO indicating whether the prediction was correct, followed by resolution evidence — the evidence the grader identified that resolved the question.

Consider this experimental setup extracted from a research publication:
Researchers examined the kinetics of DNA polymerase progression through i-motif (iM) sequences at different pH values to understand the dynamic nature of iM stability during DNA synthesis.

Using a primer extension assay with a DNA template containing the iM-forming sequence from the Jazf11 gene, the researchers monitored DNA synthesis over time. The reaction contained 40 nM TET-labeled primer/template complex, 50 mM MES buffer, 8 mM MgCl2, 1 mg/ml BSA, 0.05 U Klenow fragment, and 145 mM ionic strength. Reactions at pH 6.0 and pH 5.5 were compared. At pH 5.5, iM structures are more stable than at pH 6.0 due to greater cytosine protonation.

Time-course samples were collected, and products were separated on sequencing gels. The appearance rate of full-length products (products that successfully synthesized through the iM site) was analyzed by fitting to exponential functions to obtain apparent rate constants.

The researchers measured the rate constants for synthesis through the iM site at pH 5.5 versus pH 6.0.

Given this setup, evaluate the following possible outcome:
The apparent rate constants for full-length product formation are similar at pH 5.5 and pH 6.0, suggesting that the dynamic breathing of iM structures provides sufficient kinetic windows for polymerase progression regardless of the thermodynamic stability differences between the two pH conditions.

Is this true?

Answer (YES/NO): NO